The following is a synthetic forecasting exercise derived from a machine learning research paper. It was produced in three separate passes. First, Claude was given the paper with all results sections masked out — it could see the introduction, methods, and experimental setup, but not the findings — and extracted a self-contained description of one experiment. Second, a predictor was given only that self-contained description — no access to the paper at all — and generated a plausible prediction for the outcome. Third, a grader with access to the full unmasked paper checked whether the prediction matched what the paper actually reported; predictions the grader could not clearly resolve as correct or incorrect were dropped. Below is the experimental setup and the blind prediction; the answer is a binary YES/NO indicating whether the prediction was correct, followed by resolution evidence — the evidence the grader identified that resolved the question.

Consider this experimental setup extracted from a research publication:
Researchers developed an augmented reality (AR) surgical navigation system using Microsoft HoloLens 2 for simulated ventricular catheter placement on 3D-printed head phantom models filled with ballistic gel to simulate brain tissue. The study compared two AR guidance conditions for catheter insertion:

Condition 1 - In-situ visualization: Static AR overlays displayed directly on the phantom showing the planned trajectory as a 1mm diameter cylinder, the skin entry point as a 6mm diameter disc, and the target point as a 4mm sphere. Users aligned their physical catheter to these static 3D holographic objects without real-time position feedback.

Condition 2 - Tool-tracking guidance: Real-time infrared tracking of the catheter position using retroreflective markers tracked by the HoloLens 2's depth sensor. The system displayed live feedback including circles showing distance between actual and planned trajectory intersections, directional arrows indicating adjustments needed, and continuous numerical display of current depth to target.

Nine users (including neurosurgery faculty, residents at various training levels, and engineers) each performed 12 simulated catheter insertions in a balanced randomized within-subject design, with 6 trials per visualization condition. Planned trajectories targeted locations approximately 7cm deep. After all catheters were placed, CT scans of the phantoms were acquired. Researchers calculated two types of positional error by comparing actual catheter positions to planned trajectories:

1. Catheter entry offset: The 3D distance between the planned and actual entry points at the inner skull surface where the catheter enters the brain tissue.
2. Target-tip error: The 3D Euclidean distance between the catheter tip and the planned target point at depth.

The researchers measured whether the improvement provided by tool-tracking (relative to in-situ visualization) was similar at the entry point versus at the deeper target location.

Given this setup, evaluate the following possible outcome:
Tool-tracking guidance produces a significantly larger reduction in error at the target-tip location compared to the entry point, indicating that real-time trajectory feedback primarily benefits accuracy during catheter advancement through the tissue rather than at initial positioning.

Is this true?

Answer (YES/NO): YES